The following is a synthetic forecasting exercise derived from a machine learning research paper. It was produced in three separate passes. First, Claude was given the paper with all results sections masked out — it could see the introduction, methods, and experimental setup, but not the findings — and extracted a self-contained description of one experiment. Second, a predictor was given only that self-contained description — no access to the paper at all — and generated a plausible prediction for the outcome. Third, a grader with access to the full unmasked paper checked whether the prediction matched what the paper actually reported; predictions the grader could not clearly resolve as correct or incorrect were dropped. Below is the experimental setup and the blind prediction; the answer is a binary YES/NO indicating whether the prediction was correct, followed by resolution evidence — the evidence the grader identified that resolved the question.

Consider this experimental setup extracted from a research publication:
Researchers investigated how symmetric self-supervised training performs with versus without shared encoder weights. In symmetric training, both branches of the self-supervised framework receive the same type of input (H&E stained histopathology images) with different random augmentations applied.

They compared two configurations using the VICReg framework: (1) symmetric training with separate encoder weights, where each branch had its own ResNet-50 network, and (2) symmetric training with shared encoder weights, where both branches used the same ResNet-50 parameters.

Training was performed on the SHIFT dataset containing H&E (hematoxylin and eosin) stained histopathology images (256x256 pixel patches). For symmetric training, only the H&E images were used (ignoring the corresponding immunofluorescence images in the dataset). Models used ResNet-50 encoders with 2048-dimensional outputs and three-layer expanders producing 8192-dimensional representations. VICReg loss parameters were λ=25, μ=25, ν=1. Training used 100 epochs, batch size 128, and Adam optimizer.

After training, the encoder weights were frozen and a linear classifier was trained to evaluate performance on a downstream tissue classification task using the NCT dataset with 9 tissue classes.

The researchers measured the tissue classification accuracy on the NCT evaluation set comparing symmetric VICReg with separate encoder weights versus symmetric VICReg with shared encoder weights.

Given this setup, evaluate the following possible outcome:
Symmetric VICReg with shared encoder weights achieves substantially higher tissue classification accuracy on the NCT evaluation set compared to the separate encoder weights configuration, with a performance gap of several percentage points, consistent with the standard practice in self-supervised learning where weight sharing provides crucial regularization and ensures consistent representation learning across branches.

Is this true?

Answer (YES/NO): NO